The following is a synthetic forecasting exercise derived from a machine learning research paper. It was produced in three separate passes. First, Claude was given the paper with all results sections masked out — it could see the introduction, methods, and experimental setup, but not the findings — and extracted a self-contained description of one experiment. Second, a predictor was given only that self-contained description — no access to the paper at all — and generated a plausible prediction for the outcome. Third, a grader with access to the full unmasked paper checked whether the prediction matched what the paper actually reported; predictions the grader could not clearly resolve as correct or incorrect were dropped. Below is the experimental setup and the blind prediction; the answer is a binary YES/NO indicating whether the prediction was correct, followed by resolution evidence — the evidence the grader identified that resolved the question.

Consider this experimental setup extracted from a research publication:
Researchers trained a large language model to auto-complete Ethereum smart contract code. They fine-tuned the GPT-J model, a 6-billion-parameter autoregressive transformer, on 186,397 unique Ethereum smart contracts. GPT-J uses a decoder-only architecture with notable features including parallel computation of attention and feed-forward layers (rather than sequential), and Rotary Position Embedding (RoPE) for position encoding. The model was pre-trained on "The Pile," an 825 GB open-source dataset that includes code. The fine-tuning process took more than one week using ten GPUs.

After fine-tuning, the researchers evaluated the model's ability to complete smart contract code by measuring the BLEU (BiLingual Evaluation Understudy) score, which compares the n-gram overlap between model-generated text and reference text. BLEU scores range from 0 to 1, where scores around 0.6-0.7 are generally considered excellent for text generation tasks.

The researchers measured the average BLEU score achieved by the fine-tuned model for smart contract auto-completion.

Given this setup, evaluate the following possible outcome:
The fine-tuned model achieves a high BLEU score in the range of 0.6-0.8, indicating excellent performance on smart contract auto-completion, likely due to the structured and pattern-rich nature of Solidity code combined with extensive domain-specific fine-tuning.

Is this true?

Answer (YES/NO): NO